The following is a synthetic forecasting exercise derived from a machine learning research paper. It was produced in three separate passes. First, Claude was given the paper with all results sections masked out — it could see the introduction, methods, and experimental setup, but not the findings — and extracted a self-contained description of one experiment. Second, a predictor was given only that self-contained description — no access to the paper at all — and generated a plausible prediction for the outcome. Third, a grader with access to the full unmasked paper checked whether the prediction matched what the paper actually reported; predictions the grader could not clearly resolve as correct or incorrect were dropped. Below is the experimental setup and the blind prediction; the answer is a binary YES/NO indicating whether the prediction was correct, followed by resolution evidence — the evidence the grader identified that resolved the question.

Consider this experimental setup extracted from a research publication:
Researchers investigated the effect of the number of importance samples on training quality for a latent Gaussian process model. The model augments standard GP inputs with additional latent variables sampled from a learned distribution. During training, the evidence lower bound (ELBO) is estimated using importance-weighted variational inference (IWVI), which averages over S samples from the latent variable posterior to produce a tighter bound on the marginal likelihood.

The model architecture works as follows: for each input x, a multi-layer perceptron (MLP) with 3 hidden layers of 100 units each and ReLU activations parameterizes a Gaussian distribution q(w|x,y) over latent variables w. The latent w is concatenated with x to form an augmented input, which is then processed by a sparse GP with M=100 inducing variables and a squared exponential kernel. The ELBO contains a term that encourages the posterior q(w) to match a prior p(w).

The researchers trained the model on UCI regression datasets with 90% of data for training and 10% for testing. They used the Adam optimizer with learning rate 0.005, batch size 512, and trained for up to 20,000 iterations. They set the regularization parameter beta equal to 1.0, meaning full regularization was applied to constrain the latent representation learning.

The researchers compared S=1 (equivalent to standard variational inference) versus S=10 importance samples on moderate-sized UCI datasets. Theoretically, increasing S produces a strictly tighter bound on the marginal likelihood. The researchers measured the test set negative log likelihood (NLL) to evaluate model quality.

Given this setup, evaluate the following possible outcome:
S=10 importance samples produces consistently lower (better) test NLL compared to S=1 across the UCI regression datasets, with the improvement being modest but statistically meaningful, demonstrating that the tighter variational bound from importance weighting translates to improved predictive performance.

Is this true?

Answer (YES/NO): NO